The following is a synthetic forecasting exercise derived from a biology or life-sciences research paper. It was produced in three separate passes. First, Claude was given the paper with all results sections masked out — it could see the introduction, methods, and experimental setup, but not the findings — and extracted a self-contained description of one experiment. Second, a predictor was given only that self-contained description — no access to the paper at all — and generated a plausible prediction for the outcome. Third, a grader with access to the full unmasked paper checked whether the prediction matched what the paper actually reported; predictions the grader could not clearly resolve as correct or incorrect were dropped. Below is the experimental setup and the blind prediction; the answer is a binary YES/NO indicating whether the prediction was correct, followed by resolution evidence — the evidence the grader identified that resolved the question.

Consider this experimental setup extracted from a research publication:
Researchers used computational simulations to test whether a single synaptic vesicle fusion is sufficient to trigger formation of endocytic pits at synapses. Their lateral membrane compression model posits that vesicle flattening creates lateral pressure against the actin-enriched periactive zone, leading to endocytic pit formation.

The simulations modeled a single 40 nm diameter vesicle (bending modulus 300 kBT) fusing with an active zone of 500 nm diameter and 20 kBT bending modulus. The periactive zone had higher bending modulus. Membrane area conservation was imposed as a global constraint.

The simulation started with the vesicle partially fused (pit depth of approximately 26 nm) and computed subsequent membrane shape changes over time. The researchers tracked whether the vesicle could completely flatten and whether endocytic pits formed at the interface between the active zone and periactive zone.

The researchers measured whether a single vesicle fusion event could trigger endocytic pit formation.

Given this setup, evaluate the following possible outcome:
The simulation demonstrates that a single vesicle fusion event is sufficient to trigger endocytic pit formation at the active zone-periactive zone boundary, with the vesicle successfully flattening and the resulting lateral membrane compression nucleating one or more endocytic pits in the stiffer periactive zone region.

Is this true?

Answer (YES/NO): NO